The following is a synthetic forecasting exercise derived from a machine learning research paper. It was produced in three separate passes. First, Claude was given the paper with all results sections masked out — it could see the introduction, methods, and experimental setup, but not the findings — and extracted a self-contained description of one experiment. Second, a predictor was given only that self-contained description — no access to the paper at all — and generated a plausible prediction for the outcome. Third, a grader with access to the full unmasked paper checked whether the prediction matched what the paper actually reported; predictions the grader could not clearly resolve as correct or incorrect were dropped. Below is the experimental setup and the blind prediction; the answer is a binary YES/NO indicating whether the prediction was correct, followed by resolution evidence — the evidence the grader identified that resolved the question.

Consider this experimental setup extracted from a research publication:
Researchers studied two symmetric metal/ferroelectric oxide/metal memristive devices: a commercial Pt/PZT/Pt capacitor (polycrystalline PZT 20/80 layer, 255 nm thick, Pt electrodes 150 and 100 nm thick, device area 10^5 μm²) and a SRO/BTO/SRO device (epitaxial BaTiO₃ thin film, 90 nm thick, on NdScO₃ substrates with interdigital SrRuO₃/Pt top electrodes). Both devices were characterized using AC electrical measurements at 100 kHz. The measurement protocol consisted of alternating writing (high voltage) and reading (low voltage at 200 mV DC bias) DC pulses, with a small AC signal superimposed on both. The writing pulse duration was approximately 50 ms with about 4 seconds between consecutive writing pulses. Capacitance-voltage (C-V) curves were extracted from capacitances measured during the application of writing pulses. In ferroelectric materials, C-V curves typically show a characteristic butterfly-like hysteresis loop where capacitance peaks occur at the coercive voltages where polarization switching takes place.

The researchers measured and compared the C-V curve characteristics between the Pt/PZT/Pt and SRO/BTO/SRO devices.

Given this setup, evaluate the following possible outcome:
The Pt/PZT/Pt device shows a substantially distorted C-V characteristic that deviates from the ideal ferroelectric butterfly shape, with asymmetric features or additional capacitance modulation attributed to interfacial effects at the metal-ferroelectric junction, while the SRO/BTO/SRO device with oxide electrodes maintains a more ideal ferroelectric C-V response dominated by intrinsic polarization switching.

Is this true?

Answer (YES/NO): NO